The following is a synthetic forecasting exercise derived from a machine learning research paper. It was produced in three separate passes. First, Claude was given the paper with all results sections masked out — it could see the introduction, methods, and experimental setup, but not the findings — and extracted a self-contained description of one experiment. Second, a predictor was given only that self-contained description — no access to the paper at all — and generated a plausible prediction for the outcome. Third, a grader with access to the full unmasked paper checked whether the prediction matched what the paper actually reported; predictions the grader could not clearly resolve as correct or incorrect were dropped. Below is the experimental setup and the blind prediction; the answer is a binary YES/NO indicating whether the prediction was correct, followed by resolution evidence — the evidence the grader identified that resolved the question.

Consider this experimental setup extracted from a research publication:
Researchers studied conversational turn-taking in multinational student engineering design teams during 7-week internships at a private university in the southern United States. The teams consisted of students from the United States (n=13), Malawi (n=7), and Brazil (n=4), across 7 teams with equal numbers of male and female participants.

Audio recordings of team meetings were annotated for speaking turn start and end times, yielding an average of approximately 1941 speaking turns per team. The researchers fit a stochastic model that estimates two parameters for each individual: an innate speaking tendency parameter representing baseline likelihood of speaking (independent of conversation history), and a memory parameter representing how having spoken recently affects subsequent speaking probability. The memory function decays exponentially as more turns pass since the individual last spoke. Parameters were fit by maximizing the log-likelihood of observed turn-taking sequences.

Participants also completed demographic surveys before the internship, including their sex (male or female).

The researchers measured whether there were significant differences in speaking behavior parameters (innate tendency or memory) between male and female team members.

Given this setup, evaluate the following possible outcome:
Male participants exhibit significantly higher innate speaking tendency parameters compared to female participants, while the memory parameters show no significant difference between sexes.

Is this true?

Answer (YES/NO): NO